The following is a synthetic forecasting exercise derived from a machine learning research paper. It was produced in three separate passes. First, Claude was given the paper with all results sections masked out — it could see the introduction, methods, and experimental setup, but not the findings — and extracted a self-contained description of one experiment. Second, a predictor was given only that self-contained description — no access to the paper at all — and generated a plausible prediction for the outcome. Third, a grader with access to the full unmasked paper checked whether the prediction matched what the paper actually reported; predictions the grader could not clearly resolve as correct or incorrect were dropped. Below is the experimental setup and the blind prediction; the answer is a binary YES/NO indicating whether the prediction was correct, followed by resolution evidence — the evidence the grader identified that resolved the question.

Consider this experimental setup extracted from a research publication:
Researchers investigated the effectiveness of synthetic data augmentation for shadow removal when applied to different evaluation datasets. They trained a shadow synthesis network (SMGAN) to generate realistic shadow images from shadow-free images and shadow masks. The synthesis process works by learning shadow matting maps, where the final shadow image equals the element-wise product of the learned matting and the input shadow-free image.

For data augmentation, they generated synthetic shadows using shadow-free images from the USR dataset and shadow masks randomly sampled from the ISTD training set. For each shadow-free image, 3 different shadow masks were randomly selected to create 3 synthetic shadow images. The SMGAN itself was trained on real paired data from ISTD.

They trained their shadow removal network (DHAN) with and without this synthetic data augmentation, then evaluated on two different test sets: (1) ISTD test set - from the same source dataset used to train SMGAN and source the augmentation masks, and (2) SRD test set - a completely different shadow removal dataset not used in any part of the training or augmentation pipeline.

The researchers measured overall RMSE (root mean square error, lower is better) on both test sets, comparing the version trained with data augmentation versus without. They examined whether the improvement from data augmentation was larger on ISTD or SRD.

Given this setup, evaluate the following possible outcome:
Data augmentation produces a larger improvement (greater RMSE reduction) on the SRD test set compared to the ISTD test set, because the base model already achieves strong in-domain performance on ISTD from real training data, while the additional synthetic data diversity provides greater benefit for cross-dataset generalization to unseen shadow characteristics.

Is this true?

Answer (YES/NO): NO